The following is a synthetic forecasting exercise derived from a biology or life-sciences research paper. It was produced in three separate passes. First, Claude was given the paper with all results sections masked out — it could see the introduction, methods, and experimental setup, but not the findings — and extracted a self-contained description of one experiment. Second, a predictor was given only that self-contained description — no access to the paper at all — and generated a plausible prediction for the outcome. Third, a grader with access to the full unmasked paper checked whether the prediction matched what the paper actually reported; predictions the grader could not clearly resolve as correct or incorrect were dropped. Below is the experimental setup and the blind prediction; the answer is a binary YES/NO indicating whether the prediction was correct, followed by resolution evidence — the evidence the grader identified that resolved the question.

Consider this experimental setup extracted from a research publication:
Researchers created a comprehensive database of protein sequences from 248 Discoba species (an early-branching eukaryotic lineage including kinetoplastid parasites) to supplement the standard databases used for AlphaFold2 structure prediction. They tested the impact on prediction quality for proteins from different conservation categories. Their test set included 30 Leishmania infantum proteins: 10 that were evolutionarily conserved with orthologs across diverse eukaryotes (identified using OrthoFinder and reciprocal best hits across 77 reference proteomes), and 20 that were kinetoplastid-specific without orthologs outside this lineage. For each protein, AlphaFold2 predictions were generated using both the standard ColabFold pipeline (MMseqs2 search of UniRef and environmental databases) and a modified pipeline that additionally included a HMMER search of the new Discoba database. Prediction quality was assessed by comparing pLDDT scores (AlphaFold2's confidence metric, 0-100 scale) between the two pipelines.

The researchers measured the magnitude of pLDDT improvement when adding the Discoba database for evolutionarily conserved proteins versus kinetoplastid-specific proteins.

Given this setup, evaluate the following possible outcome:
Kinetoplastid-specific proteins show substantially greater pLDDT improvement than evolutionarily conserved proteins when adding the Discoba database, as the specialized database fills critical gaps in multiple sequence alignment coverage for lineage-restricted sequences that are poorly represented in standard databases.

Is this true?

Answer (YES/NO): YES